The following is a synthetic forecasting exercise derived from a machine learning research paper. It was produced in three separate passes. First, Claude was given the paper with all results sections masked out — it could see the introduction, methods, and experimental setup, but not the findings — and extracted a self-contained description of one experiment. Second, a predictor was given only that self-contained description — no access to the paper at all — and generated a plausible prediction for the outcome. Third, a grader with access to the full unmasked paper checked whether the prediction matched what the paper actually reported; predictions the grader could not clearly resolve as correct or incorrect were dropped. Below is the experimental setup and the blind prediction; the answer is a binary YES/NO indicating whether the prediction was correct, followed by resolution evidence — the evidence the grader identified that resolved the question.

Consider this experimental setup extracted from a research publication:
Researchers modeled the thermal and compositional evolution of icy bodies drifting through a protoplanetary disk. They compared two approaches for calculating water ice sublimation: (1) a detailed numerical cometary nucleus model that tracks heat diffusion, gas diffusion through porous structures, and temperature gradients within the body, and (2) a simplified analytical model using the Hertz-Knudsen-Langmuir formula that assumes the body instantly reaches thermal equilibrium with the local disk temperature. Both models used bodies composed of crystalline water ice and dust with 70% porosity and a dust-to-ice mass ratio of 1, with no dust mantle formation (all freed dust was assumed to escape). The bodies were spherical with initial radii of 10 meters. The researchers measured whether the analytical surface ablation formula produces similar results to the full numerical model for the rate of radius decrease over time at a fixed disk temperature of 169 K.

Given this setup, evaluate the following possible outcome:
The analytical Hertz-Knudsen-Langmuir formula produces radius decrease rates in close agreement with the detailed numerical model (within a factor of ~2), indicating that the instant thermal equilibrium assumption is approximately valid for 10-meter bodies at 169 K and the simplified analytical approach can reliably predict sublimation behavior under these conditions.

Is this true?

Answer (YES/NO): YES